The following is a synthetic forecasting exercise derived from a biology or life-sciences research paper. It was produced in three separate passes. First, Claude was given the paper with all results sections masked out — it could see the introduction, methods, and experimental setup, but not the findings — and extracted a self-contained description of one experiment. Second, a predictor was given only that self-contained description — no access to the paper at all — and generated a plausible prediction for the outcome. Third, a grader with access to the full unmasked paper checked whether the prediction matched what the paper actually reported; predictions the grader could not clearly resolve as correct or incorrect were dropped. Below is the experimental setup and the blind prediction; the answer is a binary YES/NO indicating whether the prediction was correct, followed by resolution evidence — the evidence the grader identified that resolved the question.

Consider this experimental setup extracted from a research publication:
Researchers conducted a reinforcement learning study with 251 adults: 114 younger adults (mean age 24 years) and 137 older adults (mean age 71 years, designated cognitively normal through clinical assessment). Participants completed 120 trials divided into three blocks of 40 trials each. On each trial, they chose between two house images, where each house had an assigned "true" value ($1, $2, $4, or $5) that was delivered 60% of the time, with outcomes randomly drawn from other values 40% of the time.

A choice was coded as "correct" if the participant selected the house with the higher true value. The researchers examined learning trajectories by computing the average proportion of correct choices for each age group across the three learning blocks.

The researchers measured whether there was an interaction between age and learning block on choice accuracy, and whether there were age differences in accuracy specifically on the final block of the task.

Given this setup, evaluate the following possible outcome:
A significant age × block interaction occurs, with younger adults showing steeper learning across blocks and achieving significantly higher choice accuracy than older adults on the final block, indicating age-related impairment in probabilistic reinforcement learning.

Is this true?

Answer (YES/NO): NO